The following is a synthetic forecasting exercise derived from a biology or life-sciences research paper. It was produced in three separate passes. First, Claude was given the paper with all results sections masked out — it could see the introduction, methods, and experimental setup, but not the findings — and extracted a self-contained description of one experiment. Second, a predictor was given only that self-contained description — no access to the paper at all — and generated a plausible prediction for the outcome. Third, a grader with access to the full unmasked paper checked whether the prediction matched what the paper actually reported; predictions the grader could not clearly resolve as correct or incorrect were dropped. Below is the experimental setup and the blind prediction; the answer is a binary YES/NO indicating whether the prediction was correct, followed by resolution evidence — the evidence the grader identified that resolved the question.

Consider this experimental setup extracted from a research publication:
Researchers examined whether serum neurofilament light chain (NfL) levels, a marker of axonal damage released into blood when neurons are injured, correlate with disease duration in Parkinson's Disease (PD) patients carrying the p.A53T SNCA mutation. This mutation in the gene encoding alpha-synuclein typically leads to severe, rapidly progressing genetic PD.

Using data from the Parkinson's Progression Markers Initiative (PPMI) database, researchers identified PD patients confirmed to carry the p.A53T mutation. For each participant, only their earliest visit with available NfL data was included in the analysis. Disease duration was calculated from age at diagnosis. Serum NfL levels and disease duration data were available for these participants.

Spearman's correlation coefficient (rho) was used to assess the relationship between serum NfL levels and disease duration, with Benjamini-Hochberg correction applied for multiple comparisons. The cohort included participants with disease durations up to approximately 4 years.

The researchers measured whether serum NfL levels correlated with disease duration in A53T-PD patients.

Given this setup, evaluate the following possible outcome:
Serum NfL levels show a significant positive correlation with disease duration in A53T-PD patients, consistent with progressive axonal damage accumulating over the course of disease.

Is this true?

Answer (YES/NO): NO